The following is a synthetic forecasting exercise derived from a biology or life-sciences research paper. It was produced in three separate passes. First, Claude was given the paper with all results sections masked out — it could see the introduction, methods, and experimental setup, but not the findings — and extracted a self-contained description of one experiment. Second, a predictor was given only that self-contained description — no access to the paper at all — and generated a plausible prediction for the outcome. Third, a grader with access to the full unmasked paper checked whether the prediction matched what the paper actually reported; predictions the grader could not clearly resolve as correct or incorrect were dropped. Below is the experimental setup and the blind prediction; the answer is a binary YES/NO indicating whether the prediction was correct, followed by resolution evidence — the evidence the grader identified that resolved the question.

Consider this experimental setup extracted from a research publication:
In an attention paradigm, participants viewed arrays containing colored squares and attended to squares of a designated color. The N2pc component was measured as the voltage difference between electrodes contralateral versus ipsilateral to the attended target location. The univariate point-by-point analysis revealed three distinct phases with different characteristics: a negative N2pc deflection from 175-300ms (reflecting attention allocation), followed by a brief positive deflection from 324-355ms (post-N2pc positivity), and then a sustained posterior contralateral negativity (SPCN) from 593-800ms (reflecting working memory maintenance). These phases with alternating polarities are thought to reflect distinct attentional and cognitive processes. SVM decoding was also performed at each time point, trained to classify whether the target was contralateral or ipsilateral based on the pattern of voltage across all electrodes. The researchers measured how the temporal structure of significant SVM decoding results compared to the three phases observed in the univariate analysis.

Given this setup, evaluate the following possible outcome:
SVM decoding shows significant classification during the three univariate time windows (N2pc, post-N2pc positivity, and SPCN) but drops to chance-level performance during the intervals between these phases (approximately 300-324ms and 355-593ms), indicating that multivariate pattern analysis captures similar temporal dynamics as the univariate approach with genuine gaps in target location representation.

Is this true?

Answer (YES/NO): NO